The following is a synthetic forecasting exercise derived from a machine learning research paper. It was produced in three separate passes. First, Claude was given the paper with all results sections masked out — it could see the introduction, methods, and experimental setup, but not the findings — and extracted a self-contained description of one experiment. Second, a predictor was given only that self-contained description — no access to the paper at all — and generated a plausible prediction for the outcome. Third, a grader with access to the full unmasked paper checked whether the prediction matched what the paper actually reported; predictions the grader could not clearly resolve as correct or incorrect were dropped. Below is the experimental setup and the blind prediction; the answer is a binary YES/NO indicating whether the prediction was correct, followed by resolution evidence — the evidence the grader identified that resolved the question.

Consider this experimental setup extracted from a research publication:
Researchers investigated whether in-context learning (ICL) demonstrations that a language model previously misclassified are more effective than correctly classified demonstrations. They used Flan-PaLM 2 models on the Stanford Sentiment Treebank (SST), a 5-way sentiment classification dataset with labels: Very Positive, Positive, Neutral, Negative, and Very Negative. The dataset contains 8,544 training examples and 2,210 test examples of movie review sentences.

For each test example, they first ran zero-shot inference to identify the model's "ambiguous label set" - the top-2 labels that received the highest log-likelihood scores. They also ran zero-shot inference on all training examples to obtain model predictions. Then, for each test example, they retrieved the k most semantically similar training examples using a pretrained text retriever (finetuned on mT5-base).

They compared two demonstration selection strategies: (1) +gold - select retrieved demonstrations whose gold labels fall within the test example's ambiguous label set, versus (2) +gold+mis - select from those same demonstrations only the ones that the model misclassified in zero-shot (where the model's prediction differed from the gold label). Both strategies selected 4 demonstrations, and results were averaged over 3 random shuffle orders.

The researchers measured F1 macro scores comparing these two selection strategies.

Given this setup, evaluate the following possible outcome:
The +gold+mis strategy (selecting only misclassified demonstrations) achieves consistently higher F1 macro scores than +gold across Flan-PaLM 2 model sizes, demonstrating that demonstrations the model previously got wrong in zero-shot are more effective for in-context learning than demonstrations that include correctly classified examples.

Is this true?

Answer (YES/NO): YES